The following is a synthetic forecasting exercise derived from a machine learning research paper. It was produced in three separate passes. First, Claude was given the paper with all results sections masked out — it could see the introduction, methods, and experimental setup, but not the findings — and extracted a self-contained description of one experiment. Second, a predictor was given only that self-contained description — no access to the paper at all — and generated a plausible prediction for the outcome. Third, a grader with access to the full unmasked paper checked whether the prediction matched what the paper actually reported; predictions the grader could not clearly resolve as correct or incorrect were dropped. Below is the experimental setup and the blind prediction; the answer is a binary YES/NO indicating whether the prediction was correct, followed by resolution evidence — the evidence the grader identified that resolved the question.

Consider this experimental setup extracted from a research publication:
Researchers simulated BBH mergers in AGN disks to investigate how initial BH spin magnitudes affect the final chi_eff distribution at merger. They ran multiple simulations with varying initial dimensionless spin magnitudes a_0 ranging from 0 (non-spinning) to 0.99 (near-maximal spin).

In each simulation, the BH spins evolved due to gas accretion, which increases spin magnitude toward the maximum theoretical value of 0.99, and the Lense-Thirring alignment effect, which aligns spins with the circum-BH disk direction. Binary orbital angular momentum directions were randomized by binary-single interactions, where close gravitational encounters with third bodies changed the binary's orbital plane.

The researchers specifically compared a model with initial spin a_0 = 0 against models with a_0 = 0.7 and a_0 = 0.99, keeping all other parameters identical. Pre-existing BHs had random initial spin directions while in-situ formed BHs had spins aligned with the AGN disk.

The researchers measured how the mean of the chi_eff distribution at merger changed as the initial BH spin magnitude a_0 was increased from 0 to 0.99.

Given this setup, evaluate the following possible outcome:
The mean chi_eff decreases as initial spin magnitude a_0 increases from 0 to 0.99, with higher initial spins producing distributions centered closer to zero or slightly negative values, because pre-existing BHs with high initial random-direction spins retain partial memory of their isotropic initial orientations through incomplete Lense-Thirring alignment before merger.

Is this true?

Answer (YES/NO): NO